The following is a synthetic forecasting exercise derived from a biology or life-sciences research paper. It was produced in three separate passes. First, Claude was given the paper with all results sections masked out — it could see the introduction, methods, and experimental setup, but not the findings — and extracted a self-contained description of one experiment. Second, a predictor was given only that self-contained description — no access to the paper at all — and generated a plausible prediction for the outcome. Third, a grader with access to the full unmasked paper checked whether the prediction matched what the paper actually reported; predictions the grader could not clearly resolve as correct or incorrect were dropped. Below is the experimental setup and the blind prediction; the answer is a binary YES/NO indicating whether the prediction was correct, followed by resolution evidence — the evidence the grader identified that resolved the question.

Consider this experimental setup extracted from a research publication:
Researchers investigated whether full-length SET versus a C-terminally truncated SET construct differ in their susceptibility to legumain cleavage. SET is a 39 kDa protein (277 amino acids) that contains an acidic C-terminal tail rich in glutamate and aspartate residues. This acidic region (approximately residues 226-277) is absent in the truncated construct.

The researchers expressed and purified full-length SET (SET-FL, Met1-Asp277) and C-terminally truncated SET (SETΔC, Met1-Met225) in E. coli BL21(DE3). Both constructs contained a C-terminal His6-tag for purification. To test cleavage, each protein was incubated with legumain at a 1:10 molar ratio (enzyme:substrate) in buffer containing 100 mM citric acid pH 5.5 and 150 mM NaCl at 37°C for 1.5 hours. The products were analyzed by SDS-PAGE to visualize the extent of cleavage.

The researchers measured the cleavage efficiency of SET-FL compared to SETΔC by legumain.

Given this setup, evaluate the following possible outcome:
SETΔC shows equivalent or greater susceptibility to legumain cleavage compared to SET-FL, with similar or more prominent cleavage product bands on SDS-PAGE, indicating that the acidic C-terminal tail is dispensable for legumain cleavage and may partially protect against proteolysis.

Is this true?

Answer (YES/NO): NO